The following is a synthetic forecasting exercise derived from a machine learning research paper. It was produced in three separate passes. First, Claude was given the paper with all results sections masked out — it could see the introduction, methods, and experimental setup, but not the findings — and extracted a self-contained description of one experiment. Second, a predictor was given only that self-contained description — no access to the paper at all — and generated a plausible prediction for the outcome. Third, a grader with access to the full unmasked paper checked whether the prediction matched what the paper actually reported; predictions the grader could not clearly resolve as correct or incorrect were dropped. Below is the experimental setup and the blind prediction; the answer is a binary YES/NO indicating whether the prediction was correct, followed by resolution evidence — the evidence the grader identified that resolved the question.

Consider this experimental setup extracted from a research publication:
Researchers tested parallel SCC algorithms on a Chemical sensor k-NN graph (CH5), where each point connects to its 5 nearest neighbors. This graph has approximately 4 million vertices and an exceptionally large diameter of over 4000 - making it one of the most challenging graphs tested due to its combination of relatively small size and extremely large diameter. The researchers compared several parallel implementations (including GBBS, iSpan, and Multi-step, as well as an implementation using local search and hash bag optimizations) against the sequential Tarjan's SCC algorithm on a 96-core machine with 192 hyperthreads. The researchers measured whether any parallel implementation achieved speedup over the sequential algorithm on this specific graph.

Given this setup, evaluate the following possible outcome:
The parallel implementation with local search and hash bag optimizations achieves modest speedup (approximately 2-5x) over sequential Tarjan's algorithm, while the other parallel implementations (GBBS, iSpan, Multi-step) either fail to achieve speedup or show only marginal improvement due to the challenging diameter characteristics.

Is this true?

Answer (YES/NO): NO